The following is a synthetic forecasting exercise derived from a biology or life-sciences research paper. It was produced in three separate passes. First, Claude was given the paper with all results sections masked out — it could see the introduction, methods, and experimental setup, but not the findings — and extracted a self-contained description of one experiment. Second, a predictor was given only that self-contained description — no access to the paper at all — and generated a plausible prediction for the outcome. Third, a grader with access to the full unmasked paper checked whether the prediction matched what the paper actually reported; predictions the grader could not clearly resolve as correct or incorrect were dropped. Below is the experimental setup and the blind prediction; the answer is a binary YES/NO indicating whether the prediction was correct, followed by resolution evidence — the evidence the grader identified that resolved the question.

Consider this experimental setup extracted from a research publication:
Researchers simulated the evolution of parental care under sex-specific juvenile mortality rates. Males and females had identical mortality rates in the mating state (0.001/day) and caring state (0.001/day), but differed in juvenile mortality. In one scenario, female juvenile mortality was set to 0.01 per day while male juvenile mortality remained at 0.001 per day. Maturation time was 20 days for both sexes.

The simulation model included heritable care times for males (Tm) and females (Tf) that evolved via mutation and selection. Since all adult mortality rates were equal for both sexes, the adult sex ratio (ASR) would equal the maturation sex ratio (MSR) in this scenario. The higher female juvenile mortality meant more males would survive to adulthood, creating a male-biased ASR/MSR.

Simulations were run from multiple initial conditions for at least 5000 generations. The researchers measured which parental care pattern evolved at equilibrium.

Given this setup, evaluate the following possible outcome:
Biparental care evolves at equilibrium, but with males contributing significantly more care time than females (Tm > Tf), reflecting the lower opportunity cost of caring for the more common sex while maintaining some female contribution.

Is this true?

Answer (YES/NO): NO